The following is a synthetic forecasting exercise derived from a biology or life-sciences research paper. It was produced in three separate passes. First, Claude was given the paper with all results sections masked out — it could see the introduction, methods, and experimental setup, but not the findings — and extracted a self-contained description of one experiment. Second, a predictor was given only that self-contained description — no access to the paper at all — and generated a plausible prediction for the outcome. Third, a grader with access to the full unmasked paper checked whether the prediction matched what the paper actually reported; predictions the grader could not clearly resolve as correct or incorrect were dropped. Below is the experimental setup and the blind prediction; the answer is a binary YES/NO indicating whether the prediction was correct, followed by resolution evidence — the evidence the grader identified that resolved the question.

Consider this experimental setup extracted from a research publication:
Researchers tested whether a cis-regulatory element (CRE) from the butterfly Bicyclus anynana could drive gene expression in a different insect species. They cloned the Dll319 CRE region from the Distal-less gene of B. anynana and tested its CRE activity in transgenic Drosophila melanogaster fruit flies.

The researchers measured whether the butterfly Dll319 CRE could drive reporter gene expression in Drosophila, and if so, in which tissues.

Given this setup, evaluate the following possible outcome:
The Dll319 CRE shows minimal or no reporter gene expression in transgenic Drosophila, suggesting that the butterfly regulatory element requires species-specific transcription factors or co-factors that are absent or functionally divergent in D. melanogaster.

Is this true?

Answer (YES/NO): NO